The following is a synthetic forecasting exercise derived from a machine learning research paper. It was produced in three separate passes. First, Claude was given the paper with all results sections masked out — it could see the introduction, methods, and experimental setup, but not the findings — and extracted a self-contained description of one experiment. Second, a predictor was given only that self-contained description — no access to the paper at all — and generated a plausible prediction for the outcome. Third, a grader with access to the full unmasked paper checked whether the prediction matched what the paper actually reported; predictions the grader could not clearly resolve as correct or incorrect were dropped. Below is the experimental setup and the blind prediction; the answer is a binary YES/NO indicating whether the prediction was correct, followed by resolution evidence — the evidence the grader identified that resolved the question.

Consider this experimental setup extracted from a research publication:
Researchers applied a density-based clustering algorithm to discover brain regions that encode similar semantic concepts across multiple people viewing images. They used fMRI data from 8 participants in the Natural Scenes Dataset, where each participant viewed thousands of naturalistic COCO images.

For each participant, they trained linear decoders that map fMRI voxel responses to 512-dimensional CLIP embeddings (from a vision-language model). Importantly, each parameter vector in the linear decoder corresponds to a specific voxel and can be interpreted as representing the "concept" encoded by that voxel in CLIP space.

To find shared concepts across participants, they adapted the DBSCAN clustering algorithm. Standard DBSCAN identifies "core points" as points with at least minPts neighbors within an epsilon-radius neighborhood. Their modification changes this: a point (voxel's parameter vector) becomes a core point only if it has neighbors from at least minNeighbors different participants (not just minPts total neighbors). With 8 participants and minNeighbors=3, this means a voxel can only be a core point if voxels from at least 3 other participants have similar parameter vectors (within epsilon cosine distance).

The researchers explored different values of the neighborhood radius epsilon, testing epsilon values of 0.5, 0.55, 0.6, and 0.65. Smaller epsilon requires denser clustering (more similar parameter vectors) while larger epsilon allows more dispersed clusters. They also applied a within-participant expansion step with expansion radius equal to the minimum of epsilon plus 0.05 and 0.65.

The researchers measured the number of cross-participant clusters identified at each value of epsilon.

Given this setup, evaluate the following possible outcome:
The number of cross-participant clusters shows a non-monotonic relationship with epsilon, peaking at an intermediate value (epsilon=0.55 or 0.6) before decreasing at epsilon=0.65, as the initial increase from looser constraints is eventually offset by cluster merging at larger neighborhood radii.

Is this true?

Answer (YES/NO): YES